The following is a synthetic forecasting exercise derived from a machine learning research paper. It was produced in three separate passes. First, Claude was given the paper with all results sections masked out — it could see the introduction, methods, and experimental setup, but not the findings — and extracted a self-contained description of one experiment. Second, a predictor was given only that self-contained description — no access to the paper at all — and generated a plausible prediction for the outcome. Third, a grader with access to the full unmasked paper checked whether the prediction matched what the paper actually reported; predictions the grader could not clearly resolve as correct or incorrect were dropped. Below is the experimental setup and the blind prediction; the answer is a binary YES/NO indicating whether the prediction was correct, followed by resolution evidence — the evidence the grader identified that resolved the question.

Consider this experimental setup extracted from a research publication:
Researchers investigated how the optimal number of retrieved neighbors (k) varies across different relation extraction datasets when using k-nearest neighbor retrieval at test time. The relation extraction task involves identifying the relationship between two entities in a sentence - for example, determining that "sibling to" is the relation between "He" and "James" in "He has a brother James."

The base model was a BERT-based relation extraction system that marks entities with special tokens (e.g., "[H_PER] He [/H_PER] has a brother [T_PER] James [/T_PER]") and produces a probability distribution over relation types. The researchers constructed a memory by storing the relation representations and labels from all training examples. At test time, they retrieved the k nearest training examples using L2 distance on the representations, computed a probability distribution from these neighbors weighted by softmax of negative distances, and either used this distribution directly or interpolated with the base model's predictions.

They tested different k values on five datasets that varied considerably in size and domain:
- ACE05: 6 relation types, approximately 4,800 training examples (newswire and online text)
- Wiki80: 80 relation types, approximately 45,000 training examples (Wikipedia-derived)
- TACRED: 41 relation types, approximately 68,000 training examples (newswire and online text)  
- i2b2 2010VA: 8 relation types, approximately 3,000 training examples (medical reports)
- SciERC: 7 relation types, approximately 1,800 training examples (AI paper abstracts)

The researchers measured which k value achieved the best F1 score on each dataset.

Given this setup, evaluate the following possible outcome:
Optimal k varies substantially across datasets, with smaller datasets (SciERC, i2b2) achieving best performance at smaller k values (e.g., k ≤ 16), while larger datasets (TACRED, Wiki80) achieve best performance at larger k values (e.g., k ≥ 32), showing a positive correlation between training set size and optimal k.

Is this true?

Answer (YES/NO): NO